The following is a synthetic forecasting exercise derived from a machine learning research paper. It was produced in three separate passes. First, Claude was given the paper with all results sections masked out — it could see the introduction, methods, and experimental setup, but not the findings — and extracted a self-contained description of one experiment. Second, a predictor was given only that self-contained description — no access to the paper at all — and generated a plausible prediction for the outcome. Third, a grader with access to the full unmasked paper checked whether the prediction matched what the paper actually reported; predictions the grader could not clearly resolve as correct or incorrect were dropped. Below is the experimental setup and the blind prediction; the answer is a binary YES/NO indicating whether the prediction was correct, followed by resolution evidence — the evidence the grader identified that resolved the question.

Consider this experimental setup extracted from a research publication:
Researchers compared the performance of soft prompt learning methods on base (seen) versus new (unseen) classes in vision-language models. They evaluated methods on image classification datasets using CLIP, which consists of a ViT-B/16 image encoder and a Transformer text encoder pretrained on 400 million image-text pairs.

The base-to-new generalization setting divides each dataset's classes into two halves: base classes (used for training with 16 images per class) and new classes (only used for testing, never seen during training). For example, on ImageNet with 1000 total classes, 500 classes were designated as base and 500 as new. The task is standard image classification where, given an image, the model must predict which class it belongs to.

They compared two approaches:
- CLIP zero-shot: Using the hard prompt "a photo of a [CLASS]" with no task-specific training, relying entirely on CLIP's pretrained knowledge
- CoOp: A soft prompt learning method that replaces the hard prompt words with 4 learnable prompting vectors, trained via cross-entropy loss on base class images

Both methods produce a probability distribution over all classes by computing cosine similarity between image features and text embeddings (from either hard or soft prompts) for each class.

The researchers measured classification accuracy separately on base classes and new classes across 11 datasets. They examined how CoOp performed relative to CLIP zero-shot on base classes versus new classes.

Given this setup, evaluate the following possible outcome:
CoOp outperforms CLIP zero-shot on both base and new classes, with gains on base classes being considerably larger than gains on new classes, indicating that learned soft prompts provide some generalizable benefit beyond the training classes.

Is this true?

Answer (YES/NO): NO